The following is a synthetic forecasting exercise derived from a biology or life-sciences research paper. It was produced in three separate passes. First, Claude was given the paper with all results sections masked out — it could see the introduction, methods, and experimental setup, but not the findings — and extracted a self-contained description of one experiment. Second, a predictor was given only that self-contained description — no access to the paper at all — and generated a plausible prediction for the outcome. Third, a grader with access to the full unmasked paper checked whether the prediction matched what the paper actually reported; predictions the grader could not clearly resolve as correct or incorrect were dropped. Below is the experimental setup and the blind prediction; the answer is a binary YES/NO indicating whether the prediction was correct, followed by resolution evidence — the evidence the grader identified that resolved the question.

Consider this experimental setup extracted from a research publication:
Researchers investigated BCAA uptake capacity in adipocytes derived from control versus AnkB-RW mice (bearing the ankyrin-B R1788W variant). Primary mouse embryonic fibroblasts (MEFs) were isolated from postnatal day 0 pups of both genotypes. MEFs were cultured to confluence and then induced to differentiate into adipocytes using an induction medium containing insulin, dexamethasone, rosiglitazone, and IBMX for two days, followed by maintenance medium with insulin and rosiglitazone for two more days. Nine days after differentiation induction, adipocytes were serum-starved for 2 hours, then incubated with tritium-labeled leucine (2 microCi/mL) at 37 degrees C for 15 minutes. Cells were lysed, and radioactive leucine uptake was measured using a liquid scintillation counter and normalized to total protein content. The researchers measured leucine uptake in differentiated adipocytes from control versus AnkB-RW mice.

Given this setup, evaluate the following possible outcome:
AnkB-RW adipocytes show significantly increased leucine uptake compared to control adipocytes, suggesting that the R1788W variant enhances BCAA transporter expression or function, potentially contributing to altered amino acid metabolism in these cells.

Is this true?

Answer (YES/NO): NO